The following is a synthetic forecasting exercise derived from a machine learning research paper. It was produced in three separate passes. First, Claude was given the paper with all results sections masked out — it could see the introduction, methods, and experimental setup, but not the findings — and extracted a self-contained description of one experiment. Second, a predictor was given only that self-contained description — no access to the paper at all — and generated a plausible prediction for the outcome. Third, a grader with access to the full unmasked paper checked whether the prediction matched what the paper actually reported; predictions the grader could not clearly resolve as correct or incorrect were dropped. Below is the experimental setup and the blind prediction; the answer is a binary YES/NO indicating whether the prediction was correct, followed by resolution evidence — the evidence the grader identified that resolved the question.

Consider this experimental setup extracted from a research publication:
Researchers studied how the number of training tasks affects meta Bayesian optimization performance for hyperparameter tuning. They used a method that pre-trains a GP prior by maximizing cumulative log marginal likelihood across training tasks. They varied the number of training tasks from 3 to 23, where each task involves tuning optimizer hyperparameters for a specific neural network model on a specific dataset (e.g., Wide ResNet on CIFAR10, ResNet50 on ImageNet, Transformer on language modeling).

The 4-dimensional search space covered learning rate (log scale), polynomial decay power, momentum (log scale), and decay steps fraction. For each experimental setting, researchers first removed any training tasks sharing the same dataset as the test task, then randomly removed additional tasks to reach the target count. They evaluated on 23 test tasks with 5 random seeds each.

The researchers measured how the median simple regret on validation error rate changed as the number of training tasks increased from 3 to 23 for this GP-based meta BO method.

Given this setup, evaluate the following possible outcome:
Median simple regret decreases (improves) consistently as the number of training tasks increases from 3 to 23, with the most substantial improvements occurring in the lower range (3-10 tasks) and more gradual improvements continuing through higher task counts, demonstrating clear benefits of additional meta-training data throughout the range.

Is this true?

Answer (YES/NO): NO